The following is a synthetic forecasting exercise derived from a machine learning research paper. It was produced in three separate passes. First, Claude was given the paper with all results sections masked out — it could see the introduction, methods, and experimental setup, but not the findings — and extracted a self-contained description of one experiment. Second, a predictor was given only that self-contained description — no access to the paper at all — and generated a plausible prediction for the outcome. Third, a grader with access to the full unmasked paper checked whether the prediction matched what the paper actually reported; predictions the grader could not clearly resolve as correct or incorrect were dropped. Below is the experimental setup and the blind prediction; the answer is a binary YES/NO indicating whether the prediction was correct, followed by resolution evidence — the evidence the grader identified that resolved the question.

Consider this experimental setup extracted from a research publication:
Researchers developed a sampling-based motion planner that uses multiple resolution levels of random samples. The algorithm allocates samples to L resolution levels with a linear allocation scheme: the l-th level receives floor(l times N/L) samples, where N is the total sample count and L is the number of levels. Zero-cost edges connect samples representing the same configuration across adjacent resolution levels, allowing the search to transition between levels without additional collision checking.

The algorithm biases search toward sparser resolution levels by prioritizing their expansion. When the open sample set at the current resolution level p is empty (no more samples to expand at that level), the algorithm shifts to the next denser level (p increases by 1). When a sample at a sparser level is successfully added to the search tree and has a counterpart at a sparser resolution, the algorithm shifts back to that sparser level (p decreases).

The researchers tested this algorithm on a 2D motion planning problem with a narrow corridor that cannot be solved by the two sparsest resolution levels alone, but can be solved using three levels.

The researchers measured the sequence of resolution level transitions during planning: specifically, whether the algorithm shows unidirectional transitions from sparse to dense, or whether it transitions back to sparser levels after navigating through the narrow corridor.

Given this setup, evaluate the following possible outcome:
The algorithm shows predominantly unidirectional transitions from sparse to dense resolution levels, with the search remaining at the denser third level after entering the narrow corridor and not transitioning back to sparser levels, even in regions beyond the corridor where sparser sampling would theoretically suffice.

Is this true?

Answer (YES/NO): NO